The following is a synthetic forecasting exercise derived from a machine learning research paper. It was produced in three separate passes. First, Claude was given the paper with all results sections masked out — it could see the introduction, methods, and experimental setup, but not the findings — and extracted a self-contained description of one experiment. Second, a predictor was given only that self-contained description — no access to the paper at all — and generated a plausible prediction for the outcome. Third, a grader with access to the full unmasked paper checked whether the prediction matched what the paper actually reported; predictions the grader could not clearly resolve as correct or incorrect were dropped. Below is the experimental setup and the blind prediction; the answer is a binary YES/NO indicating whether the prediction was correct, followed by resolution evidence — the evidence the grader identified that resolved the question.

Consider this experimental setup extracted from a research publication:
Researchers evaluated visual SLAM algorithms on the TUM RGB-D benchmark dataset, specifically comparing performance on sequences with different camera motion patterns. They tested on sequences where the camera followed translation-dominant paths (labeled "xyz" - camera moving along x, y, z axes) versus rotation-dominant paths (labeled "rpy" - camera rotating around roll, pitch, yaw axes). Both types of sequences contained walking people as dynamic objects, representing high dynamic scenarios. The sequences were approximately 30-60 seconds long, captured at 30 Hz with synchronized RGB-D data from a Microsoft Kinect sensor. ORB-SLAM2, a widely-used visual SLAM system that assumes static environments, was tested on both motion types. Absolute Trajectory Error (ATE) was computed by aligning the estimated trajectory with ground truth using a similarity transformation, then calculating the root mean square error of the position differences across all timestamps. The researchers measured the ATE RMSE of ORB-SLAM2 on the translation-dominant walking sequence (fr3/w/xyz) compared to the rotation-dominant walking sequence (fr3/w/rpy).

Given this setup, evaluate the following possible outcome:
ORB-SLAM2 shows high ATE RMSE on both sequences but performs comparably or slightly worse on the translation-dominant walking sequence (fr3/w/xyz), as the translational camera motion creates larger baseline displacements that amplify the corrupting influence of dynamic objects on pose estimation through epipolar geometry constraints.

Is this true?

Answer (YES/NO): NO